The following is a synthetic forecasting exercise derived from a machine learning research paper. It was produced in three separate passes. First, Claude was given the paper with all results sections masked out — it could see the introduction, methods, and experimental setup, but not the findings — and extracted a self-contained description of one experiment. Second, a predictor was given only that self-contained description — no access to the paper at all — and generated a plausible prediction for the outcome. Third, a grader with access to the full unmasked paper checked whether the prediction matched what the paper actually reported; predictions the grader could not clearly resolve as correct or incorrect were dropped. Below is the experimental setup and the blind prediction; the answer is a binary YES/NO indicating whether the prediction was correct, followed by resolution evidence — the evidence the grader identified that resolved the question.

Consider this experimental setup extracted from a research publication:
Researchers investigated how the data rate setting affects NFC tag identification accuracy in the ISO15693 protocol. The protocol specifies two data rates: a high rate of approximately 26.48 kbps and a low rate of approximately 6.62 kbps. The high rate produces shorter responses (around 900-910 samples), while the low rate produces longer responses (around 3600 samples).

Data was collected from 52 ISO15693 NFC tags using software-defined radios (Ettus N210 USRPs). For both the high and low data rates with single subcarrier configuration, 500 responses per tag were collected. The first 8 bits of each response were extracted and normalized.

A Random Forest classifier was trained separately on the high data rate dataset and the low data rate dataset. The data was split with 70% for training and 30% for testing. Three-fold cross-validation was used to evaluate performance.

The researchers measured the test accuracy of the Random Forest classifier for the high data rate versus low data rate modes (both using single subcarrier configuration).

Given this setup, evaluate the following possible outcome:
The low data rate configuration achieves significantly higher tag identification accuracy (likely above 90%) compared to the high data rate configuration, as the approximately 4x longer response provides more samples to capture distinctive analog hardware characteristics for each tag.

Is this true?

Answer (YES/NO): NO